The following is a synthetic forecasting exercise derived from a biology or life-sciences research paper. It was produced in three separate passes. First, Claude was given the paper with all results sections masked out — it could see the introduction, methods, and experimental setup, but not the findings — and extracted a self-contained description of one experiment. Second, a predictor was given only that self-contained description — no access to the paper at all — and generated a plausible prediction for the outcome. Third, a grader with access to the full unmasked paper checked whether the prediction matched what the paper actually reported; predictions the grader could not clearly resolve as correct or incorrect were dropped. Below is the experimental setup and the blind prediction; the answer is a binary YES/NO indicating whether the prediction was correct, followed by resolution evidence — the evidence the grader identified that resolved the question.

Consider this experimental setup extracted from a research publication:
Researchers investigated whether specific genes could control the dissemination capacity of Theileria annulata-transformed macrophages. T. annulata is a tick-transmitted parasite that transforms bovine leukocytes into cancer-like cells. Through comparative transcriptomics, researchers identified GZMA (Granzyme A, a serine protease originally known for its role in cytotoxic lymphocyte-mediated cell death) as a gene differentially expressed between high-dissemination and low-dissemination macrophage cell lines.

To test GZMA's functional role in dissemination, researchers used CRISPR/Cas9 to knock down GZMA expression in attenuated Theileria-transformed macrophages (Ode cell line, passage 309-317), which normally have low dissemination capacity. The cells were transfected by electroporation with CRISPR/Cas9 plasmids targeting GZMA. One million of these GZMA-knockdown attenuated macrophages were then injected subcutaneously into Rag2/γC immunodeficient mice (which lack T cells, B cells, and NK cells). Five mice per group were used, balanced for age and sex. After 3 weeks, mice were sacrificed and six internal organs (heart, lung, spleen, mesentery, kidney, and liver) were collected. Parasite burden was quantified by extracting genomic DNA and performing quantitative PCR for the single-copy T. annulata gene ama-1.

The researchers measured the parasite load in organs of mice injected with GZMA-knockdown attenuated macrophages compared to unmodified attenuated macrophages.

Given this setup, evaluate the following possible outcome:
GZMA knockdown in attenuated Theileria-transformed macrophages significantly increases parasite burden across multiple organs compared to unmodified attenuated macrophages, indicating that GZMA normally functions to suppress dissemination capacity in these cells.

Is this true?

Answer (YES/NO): YES